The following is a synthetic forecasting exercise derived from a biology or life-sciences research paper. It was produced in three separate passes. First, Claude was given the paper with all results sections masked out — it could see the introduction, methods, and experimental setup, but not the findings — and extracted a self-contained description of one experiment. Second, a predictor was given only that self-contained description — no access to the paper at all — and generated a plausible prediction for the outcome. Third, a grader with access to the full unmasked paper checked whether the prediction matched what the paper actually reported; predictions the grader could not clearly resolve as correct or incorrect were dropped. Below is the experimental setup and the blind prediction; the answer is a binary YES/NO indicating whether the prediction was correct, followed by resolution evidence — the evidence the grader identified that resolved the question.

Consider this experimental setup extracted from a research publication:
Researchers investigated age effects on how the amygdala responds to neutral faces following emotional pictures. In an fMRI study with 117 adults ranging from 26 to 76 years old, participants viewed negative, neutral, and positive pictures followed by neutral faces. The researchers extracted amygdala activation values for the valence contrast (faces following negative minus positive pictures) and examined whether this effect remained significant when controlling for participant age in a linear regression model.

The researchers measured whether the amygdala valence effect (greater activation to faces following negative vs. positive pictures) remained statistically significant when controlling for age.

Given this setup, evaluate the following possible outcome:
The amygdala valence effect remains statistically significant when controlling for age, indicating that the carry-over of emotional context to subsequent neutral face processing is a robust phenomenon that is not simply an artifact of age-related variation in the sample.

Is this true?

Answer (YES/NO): NO